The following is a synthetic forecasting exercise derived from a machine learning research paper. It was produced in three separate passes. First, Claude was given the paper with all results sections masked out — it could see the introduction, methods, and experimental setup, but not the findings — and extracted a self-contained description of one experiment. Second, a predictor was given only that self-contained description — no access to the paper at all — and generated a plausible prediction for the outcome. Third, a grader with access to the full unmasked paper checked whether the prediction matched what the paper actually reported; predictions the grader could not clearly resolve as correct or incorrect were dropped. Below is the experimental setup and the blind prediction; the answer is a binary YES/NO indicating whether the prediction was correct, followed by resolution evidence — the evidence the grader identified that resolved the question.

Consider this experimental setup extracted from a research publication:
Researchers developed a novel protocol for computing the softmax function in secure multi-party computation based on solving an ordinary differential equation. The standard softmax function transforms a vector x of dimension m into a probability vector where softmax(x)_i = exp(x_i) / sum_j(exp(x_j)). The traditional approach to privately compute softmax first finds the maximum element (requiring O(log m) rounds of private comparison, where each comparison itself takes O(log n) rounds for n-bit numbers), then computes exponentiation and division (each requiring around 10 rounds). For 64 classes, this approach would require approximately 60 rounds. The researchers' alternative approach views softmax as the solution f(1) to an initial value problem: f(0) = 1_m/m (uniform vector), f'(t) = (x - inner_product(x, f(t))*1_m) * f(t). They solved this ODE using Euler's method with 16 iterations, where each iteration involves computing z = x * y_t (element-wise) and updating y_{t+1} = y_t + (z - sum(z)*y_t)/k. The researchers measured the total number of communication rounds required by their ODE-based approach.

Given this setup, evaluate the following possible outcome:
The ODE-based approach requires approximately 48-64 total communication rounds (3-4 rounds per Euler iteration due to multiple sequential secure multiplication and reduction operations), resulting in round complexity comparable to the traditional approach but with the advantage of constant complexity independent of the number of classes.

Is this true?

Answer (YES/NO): NO